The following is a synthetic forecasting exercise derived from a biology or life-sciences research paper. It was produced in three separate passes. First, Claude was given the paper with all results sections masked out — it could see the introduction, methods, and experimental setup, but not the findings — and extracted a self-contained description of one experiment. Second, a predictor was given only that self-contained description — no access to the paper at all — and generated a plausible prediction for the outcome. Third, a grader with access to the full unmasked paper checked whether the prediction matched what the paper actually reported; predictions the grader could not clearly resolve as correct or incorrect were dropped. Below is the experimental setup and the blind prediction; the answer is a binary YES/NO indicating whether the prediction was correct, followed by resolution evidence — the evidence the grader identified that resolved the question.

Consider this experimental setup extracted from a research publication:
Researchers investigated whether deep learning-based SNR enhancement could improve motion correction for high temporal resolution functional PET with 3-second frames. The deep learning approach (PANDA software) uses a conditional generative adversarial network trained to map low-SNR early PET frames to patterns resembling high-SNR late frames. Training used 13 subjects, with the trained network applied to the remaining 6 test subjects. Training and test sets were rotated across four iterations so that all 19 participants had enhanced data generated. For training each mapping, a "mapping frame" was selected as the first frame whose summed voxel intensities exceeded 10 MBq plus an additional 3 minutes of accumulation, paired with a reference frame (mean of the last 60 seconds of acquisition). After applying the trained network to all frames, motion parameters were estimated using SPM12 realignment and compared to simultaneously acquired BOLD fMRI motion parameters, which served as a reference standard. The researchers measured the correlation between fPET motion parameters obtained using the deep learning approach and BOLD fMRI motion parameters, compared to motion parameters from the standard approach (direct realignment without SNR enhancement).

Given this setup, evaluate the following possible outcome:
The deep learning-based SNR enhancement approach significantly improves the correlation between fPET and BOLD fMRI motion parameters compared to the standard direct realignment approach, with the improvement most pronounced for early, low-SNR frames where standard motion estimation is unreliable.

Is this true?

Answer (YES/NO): NO